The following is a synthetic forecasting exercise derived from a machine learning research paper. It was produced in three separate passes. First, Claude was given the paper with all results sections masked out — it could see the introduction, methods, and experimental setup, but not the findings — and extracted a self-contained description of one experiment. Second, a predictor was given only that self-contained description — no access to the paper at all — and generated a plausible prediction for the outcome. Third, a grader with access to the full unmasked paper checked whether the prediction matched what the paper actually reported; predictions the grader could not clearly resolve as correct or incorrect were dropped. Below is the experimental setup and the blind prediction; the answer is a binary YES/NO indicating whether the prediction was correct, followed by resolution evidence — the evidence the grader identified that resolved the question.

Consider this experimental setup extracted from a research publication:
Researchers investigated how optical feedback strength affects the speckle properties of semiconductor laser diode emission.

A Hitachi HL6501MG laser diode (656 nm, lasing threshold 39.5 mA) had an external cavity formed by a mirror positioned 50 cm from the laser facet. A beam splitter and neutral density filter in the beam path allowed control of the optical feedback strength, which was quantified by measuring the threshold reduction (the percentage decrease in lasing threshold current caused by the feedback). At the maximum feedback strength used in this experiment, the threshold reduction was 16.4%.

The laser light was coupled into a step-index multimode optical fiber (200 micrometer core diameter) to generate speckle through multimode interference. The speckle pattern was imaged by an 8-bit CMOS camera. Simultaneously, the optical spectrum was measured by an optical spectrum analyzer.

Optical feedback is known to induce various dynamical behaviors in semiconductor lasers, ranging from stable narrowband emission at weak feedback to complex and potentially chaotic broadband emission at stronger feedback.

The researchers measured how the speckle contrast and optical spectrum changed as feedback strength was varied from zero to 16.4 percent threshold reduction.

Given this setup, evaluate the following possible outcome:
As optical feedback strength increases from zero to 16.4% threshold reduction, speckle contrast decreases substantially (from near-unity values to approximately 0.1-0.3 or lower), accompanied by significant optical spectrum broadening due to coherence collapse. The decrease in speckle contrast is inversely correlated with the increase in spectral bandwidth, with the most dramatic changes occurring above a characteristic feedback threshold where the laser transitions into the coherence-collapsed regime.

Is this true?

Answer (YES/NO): NO